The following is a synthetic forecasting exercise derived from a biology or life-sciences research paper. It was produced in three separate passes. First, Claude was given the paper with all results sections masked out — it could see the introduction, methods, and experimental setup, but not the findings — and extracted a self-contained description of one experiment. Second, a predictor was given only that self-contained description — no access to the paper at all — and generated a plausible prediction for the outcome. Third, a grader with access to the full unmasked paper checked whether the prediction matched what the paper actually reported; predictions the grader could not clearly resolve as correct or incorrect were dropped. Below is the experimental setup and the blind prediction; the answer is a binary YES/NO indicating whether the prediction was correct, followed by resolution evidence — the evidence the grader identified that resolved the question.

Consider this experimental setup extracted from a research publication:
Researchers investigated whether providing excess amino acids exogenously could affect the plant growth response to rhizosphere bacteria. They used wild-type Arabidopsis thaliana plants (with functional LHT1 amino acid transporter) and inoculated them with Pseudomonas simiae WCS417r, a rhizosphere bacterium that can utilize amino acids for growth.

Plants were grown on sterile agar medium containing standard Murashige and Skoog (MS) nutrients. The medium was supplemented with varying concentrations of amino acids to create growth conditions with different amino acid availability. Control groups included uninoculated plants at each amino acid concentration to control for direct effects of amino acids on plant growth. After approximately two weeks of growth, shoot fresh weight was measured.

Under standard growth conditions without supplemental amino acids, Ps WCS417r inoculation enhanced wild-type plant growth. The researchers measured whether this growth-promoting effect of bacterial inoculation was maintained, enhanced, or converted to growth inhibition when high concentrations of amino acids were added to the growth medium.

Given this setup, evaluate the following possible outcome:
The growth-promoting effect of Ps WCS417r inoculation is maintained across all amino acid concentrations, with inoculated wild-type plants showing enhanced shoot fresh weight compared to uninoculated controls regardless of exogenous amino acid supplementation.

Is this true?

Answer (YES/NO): NO